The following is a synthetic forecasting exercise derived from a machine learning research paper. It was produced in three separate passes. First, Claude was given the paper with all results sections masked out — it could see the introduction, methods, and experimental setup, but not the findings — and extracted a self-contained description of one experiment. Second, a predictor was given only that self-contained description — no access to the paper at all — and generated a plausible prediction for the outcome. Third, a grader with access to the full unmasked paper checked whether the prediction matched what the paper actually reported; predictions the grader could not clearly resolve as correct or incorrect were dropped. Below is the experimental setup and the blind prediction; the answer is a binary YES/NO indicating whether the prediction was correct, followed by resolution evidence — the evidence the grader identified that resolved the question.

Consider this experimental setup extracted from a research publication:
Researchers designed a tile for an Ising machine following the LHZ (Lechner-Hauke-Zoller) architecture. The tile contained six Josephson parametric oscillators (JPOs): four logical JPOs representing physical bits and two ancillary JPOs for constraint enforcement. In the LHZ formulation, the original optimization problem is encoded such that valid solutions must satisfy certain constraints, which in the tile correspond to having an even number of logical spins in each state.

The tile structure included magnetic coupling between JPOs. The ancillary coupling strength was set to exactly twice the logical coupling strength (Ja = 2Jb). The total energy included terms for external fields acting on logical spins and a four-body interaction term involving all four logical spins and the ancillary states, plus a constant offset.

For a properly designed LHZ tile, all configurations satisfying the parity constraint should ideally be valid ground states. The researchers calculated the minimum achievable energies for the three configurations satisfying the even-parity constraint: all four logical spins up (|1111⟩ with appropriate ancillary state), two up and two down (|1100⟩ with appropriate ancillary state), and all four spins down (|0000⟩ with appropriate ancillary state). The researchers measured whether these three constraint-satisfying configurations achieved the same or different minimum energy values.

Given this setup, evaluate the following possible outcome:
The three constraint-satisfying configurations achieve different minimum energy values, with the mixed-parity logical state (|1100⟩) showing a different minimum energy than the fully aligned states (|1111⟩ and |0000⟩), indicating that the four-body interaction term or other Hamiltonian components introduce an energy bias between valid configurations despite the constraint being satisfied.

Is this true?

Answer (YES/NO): NO